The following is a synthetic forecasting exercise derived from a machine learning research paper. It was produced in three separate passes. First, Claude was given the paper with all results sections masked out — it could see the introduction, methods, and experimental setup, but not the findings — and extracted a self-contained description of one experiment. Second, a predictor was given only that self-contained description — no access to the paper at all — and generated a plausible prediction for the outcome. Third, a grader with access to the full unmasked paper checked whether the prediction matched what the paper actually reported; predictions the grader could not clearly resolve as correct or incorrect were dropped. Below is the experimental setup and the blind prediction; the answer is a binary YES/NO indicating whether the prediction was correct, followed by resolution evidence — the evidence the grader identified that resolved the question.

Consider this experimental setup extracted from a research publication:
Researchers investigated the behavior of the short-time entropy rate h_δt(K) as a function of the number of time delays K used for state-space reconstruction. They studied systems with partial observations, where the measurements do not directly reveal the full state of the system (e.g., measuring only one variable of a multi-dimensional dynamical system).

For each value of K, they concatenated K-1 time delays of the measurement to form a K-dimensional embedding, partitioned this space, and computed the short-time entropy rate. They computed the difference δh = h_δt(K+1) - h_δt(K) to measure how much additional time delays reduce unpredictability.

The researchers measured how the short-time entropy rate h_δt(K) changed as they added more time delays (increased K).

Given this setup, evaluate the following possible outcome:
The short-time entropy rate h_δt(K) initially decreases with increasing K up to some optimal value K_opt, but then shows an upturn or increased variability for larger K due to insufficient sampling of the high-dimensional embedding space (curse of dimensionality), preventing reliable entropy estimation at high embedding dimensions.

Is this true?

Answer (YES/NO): NO